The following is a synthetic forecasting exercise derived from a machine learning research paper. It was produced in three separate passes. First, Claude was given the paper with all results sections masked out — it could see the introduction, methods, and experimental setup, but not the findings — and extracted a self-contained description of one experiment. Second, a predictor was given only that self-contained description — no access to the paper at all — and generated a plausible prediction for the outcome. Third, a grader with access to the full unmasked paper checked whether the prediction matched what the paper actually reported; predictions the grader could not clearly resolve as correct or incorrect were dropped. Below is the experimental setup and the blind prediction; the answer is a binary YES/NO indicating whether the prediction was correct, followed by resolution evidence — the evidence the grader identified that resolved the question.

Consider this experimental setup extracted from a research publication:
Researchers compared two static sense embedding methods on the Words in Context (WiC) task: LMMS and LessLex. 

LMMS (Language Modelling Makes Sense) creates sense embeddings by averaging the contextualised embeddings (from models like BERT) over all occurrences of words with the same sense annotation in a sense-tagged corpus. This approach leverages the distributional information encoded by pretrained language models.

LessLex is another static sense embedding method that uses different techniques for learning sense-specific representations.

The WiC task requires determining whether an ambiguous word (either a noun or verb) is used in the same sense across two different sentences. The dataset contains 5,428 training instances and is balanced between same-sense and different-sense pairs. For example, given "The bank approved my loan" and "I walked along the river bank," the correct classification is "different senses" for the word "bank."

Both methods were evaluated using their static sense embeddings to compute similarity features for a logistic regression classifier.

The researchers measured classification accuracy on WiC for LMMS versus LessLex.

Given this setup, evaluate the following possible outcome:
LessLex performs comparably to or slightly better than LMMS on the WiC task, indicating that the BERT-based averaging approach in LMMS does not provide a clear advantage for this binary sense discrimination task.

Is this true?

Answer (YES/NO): NO